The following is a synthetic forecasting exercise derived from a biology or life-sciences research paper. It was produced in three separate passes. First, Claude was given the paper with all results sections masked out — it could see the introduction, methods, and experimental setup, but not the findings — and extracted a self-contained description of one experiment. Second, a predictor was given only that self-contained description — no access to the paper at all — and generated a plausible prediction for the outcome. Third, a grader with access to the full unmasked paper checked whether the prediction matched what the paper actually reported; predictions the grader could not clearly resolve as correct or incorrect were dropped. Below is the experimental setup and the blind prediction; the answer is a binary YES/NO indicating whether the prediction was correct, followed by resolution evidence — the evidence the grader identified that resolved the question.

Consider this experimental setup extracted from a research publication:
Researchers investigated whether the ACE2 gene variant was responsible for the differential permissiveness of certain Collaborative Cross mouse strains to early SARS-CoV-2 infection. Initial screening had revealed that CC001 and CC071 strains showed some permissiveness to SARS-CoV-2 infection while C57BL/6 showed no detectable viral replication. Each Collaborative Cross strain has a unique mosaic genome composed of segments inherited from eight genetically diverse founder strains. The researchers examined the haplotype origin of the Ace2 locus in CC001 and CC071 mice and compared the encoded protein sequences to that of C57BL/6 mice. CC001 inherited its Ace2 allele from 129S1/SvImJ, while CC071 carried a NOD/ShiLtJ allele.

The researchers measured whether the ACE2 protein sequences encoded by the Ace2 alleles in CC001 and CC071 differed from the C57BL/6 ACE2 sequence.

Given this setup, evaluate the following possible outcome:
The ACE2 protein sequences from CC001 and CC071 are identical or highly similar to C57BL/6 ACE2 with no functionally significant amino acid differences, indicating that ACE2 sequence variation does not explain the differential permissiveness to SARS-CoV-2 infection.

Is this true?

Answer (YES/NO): YES